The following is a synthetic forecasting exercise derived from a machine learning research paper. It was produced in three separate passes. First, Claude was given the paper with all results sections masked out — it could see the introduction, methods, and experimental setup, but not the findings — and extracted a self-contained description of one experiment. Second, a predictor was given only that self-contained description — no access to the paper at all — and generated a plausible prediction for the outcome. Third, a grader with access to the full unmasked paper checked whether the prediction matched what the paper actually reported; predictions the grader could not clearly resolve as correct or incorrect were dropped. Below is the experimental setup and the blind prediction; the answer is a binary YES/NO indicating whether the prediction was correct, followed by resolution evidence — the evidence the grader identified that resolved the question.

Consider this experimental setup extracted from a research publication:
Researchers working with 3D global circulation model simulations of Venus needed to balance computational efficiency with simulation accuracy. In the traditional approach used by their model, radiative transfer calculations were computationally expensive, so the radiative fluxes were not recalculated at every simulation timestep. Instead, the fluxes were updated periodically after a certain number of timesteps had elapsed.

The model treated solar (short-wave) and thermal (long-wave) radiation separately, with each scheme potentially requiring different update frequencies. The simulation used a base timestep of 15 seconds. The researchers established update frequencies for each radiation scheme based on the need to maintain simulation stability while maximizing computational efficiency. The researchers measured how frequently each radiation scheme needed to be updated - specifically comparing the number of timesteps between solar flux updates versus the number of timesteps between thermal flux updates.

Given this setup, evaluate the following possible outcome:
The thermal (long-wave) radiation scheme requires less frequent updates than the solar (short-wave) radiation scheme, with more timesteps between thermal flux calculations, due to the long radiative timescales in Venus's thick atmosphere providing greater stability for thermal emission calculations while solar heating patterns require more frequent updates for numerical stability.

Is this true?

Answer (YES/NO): NO